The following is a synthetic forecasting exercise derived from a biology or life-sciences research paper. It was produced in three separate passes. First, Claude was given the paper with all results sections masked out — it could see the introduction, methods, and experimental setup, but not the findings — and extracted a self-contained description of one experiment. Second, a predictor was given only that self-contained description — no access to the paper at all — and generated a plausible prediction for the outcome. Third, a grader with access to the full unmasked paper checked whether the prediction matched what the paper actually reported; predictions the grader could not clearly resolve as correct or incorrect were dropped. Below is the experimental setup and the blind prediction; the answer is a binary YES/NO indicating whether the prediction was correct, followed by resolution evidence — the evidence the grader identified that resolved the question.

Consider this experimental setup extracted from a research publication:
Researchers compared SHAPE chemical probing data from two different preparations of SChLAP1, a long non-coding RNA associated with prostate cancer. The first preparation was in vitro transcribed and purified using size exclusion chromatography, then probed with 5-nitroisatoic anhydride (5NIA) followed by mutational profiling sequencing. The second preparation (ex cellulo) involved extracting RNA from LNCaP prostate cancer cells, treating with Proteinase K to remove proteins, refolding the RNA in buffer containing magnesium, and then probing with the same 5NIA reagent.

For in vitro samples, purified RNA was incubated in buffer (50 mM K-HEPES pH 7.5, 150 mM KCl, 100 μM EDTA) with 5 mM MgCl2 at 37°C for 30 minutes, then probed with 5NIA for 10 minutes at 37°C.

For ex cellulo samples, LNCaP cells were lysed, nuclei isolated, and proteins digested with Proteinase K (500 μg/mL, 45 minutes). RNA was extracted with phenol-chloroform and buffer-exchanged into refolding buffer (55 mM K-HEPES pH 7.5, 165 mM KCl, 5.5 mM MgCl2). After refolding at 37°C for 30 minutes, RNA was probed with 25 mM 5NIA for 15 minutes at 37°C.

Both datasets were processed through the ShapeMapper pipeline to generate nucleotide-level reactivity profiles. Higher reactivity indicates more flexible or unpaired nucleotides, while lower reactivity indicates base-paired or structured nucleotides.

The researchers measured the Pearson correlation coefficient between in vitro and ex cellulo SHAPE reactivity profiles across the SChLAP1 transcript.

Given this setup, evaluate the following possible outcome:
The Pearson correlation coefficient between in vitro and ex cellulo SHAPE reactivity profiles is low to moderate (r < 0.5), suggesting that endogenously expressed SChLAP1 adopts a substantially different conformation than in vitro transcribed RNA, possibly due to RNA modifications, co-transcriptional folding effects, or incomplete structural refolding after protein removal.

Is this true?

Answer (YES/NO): NO